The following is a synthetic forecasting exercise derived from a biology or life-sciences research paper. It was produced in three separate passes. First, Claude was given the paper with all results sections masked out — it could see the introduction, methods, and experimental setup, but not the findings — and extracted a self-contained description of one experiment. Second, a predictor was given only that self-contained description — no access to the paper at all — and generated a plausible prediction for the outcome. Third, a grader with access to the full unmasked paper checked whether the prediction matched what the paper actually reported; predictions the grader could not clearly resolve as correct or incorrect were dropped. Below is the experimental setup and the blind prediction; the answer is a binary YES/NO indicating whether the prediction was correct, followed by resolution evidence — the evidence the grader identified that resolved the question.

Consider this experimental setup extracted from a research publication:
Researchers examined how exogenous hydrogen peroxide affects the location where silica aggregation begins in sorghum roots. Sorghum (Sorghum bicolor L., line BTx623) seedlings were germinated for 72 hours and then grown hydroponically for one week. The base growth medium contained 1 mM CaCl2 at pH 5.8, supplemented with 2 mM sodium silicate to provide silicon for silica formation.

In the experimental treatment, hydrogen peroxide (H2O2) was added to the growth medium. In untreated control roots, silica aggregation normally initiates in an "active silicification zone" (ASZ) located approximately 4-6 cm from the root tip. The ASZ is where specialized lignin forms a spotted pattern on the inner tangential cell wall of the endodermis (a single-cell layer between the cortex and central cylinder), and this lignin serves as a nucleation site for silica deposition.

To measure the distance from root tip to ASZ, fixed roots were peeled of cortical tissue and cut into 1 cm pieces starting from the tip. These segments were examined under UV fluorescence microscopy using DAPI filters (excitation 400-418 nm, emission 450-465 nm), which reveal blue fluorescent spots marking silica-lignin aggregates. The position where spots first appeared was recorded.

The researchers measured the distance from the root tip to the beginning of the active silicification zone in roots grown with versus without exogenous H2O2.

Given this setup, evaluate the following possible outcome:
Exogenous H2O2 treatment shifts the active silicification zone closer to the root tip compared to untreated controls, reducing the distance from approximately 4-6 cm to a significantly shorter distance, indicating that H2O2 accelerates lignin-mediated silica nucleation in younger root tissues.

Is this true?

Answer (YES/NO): YES